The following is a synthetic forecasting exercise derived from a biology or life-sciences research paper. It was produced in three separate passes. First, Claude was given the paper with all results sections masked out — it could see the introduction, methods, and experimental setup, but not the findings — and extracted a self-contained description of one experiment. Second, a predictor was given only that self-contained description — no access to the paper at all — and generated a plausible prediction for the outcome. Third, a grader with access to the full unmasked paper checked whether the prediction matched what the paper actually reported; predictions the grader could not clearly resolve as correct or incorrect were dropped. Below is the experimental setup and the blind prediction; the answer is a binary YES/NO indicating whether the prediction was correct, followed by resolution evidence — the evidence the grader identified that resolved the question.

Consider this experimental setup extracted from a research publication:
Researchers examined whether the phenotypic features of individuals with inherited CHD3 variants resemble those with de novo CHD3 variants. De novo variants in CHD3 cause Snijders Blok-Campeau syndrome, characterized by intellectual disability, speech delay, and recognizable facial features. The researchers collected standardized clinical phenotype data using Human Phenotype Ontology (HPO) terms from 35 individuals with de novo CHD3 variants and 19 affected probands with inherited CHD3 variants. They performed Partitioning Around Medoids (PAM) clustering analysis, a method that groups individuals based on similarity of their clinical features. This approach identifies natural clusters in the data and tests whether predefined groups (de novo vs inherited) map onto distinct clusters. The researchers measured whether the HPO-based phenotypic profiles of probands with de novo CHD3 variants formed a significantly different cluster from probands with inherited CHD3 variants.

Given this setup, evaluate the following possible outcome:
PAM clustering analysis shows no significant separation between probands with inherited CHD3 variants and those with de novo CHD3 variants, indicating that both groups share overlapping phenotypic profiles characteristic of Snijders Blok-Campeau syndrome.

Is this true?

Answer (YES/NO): YES